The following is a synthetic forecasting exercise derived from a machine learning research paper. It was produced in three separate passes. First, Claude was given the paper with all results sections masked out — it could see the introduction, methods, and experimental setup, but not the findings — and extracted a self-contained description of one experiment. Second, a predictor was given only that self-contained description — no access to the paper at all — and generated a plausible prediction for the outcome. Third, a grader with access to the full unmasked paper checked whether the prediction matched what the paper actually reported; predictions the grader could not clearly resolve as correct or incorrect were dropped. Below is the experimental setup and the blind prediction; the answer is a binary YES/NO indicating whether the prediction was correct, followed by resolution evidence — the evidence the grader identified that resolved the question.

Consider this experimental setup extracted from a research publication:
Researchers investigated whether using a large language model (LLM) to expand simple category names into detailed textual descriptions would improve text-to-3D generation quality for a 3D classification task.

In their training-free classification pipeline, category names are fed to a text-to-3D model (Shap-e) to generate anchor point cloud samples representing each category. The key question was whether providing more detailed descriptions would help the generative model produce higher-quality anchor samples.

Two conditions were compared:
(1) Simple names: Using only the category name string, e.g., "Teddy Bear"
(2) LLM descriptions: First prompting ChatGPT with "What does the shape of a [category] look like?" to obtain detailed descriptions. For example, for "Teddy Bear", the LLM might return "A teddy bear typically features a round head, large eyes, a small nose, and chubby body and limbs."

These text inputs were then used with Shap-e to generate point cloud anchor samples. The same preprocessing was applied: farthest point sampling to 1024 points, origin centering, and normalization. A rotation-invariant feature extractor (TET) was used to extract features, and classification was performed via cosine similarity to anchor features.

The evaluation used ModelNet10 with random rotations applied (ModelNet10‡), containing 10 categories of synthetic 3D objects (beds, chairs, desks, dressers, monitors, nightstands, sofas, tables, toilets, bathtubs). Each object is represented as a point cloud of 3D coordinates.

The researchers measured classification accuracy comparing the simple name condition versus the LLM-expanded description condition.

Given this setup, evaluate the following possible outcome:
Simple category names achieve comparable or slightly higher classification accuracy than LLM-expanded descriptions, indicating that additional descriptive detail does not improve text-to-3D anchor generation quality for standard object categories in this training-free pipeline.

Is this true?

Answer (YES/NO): NO